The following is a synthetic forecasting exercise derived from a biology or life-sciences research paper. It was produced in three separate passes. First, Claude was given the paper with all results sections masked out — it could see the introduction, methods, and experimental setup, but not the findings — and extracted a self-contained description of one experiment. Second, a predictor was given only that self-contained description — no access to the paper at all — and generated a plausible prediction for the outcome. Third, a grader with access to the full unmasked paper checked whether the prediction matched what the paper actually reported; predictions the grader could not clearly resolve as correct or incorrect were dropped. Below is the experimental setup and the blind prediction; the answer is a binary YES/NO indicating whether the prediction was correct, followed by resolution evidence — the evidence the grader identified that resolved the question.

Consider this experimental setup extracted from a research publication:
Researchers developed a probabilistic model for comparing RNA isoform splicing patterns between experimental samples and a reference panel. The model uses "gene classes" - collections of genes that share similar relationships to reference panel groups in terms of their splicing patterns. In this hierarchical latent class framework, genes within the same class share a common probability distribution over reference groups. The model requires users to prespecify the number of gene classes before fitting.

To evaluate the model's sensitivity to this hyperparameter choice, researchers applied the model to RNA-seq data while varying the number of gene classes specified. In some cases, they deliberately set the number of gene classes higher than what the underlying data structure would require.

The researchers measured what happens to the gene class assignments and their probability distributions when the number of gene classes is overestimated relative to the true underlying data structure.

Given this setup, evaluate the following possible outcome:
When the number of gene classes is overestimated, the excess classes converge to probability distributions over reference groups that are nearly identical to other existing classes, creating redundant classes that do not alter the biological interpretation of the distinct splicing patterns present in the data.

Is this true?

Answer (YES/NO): NO